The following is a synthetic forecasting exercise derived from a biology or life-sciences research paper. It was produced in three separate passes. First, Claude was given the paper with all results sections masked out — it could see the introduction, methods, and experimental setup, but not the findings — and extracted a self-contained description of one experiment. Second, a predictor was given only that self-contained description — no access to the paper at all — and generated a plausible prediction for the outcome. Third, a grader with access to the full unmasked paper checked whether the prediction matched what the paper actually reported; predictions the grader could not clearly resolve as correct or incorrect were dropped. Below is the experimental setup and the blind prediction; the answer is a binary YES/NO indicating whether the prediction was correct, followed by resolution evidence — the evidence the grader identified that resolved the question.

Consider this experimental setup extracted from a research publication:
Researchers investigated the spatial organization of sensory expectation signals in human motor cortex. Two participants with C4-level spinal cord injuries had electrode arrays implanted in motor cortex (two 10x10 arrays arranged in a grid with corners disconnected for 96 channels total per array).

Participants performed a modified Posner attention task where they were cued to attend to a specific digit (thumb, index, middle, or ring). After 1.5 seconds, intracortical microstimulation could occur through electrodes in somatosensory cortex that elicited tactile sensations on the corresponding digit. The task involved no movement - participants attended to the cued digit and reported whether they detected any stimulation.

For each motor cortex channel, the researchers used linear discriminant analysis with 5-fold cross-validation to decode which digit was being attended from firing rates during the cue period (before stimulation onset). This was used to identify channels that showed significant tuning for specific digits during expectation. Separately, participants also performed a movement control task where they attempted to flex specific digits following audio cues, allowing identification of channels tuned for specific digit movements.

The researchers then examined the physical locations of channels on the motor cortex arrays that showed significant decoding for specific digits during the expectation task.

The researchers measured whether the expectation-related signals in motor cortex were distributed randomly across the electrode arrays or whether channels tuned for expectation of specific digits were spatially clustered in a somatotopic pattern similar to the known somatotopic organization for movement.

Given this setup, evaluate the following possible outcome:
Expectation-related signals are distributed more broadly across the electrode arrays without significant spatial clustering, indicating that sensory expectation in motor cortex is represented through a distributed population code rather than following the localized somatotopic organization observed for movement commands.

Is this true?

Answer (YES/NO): NO